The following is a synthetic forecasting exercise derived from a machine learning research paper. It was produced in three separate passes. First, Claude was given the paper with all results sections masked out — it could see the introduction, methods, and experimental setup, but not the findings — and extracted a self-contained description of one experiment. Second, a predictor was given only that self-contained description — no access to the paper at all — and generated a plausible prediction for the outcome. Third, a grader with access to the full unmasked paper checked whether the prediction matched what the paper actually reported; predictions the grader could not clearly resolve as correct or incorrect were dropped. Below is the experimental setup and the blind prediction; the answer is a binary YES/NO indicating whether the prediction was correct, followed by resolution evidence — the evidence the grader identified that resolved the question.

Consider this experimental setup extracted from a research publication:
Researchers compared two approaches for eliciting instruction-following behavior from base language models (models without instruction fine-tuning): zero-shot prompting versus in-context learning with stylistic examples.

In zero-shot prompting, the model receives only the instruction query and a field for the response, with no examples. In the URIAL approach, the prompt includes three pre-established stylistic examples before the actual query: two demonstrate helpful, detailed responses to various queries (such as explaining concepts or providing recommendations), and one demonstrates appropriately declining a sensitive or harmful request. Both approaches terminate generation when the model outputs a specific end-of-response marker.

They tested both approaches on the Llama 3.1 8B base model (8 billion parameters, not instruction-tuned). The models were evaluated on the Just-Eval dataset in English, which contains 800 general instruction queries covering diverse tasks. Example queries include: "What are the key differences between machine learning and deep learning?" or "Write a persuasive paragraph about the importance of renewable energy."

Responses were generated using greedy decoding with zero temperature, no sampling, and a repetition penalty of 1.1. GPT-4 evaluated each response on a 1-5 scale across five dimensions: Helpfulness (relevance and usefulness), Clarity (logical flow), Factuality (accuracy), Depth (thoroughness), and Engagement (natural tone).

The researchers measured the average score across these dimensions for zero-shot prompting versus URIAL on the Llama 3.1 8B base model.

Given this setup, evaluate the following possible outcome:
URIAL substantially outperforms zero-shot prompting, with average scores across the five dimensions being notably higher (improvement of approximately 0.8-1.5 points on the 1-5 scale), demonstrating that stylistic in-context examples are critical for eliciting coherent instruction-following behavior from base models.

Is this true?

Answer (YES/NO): NO